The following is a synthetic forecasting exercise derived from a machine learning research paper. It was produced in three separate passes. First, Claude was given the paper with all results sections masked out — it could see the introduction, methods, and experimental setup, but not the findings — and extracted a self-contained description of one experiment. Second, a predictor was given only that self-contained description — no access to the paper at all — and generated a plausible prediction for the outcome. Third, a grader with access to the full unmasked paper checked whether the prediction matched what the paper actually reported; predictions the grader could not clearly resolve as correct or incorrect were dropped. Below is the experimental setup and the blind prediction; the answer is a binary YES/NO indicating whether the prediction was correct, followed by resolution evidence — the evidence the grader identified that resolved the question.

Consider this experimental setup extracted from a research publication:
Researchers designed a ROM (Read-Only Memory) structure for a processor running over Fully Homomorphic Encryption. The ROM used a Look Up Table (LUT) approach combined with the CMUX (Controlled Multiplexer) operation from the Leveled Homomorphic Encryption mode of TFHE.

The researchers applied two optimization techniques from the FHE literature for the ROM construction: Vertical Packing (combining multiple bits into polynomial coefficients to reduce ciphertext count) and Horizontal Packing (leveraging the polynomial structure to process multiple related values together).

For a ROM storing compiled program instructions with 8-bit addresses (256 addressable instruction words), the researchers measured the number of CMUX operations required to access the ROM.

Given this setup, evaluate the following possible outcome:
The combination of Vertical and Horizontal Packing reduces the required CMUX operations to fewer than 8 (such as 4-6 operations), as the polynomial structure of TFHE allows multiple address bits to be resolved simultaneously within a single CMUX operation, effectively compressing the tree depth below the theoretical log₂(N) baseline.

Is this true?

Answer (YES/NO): NO